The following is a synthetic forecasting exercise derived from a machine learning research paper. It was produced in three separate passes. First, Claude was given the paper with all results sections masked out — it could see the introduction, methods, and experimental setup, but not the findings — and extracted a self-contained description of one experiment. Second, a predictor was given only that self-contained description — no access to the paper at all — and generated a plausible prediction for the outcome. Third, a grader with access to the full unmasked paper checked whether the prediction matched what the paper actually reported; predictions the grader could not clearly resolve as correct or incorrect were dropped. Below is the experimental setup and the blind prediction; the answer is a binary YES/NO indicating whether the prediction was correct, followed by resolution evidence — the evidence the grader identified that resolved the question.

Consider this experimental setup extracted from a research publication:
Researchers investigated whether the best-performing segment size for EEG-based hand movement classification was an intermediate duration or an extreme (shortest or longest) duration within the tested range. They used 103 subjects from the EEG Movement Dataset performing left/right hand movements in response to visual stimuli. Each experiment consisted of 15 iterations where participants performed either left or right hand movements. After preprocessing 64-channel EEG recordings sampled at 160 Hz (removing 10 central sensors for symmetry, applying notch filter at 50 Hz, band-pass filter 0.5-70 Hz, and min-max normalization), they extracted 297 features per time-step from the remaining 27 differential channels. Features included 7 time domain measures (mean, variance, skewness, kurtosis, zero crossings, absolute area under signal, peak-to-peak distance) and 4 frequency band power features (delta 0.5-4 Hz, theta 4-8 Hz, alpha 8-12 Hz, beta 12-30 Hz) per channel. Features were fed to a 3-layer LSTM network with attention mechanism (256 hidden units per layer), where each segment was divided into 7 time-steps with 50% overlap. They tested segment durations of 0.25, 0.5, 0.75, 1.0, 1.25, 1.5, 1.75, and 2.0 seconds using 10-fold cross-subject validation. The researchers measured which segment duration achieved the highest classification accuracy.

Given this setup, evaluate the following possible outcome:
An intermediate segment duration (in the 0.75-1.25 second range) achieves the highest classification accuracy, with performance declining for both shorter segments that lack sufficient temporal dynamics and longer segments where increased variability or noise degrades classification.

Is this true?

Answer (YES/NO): NO